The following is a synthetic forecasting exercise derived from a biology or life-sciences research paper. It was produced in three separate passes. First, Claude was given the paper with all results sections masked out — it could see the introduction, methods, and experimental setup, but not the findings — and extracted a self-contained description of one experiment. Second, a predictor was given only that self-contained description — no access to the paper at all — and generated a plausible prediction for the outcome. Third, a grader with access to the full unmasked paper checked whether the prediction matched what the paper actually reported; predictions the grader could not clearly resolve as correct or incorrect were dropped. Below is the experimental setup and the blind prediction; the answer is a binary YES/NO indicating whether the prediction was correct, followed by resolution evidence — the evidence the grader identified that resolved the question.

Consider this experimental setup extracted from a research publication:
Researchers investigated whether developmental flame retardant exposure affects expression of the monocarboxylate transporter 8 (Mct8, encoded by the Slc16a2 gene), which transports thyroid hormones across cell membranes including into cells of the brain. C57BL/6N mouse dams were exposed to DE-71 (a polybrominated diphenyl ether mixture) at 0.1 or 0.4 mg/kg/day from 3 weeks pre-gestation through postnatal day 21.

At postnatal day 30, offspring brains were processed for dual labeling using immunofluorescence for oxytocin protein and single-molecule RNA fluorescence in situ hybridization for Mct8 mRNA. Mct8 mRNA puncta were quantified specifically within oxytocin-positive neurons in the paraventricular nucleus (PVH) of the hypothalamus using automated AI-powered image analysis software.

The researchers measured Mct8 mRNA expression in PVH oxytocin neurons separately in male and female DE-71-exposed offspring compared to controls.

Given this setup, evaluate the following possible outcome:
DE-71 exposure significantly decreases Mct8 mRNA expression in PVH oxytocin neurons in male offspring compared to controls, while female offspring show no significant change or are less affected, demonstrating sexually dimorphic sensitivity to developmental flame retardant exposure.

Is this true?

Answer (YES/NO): NO